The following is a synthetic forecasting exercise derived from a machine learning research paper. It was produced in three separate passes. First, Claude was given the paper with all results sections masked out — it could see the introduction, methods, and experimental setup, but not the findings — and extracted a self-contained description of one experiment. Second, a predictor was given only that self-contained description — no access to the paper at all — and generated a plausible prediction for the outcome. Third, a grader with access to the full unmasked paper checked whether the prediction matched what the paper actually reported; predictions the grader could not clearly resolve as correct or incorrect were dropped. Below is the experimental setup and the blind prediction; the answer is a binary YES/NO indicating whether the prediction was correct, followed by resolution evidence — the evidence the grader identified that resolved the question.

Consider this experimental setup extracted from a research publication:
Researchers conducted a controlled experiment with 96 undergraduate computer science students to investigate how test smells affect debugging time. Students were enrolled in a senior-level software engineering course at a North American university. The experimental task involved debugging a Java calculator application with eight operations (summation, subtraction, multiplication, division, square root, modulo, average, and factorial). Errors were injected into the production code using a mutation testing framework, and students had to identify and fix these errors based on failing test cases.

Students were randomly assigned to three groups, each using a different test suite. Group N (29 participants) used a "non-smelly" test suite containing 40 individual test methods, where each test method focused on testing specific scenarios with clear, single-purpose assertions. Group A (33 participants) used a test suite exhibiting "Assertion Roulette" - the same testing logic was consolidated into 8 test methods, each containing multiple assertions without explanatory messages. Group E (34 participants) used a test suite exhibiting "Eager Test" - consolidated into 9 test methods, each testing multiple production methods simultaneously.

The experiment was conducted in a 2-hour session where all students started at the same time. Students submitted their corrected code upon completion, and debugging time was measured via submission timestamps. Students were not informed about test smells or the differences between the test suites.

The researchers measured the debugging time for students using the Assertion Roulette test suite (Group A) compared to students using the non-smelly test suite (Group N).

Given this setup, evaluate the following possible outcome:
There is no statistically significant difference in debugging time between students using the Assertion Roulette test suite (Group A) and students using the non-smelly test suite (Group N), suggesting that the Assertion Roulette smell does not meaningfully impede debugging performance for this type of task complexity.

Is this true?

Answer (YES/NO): NO